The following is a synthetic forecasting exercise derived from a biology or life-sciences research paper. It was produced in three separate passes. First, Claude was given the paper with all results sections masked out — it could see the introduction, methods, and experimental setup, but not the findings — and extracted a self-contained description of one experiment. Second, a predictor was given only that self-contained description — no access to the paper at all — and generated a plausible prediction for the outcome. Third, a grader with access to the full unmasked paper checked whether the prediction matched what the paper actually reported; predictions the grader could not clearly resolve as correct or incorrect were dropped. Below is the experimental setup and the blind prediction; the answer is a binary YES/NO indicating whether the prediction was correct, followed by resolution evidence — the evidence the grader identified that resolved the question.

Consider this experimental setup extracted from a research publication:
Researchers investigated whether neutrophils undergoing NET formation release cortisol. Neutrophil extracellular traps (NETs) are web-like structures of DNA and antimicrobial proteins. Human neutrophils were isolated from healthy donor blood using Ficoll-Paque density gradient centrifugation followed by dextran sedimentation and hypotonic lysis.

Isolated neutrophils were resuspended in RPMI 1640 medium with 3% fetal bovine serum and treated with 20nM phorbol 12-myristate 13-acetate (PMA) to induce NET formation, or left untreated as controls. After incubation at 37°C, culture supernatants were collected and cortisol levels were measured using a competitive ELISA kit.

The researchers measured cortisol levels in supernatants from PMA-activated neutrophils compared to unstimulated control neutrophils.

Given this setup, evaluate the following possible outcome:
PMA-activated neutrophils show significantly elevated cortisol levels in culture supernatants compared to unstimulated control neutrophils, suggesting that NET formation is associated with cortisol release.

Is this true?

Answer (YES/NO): YES